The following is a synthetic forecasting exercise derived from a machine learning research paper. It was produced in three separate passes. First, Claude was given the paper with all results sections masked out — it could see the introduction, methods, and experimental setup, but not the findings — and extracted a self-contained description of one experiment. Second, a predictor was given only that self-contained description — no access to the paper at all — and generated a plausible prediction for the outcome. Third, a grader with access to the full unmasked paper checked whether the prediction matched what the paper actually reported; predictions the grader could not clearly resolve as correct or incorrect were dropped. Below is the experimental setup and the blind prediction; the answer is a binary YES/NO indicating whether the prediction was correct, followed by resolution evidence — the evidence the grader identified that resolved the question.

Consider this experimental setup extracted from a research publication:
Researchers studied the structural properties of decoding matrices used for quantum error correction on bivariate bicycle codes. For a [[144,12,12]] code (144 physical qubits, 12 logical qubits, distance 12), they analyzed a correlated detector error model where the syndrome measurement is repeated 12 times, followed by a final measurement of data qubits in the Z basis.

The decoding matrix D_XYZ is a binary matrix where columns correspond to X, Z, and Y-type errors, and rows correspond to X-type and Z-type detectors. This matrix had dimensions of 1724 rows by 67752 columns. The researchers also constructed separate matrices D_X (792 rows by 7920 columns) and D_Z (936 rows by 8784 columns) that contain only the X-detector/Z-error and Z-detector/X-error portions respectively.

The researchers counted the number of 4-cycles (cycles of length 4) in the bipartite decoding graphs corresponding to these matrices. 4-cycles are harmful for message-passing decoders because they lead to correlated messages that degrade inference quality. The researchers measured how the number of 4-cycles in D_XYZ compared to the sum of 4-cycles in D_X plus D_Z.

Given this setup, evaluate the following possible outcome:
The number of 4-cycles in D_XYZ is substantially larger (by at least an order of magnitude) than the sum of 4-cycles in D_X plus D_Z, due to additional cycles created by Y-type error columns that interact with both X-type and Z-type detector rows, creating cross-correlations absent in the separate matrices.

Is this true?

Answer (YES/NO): YES